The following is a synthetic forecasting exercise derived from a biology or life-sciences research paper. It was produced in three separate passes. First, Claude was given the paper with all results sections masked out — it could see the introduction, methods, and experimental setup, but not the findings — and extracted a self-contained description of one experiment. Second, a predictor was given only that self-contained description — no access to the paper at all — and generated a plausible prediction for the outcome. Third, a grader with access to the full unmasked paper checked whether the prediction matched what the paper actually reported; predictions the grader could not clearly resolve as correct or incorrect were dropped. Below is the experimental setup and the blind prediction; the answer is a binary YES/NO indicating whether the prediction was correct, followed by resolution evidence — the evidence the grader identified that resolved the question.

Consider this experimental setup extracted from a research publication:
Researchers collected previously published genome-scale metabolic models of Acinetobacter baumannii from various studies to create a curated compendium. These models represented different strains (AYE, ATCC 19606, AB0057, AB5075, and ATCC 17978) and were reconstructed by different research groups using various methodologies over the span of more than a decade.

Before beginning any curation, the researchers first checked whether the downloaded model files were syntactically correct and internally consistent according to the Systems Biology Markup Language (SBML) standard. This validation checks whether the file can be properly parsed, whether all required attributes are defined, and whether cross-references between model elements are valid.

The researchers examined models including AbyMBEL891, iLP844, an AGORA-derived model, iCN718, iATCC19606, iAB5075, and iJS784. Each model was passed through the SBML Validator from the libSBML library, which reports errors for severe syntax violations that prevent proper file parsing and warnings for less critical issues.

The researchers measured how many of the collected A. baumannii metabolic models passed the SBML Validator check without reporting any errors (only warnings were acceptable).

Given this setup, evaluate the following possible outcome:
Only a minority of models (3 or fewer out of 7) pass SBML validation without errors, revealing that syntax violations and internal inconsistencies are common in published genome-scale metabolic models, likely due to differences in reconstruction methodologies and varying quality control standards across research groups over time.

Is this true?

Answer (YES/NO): NO